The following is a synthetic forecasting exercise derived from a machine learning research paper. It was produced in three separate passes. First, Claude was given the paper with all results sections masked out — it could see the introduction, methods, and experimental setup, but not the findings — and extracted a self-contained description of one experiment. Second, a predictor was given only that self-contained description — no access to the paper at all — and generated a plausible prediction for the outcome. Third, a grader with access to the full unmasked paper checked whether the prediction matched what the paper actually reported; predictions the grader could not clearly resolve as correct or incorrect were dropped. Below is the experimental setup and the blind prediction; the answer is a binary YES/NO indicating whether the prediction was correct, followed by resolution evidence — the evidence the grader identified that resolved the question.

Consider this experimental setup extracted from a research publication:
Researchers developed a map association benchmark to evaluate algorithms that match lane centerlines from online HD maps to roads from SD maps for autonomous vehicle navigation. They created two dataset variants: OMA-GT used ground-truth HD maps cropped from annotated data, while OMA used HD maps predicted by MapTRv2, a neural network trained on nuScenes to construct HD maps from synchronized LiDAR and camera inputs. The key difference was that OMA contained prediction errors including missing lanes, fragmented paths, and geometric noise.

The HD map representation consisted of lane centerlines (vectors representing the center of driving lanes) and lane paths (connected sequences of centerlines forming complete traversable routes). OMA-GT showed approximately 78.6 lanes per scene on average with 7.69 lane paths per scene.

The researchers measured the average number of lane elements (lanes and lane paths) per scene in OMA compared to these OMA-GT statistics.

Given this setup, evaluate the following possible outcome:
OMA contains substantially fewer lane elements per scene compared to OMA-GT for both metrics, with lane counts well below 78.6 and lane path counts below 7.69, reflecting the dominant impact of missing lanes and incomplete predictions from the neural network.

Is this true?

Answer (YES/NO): NO